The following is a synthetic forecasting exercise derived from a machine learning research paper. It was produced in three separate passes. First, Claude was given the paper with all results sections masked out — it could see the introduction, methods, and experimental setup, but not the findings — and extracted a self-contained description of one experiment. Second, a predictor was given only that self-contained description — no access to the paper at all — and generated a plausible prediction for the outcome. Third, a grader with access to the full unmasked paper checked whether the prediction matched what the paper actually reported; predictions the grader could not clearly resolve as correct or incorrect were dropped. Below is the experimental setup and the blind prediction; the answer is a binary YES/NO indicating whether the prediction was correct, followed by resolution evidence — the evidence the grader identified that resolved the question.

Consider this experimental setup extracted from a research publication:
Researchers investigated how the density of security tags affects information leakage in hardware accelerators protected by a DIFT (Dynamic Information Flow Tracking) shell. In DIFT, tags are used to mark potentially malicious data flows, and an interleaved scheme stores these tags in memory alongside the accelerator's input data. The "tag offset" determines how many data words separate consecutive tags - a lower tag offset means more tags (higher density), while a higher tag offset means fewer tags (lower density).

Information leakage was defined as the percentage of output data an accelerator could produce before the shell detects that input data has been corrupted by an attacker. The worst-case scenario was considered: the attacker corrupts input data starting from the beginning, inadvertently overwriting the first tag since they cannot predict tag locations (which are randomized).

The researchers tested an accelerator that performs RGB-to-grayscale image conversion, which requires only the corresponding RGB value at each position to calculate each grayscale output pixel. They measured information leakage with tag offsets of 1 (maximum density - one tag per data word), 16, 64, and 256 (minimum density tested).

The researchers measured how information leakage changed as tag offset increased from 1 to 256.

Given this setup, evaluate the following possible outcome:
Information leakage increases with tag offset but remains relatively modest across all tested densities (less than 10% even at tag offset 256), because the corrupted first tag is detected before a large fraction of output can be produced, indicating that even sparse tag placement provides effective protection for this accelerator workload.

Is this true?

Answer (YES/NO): NO